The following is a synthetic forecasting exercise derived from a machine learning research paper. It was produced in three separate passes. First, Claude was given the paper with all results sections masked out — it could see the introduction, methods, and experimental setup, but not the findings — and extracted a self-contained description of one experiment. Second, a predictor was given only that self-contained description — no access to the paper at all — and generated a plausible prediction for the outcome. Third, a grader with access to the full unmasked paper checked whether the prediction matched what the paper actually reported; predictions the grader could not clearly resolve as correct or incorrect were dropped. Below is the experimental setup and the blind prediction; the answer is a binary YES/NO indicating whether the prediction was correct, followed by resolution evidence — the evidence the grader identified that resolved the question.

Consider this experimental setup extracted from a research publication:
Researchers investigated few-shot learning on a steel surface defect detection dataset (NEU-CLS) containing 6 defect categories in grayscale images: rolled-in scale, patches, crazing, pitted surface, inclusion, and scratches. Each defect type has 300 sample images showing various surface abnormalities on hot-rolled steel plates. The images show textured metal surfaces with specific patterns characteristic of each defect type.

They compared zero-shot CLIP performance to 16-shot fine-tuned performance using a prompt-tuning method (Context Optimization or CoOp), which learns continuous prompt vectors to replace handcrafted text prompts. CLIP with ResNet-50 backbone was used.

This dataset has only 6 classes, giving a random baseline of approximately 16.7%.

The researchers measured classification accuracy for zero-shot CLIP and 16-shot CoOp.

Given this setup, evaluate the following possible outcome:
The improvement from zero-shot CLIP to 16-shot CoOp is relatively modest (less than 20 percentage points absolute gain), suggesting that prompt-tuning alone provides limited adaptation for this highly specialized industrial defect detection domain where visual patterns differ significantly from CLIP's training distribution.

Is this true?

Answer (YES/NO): NO